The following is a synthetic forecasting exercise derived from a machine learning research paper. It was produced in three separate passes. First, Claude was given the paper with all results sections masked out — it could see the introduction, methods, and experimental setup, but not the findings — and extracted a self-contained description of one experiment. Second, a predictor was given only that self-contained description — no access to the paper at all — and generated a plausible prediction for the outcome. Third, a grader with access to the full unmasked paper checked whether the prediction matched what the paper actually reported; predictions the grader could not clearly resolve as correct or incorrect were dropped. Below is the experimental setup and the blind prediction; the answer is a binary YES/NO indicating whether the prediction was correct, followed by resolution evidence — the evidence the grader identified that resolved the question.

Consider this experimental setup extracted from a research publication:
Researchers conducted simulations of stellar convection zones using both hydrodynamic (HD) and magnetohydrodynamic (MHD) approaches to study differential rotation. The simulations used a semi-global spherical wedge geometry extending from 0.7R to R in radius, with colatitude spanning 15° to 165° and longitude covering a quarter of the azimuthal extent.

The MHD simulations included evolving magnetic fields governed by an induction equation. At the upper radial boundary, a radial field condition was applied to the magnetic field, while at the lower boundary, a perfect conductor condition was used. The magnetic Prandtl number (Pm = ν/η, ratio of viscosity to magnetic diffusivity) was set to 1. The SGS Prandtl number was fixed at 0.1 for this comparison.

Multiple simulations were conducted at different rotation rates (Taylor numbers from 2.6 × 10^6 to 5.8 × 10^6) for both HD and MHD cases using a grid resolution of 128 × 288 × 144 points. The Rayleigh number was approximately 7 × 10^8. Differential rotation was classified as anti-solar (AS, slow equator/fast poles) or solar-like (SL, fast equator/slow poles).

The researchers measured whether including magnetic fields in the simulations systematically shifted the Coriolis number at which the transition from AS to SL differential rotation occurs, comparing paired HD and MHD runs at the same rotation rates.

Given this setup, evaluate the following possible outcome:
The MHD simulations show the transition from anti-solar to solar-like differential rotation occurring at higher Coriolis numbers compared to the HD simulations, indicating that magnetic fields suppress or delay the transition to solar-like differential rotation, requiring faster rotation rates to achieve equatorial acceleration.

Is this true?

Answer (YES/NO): NO